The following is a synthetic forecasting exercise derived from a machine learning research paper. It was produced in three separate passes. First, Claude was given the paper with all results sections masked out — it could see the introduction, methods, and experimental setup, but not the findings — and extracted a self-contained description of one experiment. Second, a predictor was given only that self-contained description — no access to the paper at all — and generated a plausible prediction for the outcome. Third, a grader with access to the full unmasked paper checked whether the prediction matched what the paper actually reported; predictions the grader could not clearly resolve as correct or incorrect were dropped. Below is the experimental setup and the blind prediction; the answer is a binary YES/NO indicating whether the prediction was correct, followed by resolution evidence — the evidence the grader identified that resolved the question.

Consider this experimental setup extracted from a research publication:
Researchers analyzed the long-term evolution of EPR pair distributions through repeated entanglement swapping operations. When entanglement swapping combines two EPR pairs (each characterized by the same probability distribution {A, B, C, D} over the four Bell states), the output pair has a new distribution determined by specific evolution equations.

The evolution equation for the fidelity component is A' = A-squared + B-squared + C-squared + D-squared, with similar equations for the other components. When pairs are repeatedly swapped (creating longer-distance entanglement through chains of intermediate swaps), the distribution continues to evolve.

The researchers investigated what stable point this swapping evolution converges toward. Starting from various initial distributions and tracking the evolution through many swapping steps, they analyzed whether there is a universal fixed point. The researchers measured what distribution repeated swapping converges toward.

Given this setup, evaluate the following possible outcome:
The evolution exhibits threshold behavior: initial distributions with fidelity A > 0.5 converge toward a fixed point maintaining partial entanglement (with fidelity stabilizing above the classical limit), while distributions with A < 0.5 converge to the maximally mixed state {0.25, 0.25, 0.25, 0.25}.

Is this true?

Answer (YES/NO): NO